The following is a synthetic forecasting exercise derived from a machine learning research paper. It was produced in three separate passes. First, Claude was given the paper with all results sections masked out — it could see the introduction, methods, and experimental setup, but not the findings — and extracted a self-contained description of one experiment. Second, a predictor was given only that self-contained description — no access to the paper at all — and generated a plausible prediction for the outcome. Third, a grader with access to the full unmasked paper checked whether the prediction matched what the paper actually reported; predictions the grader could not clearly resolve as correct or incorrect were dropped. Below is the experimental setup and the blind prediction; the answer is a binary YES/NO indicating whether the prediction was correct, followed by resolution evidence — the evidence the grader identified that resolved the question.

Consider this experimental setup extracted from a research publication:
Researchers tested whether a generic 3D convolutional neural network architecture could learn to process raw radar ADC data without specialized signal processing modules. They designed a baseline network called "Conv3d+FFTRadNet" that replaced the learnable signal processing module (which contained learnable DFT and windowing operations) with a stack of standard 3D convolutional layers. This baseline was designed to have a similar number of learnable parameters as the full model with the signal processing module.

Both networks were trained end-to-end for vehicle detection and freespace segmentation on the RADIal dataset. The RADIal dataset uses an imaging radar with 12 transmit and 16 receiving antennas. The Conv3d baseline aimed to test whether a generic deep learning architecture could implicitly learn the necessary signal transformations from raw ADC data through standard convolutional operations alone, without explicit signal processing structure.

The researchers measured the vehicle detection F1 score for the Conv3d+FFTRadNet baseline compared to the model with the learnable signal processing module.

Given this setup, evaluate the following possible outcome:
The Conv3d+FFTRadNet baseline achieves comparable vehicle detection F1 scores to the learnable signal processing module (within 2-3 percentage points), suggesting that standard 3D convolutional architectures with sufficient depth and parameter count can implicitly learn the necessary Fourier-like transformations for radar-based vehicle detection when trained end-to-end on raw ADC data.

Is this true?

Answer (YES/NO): NO